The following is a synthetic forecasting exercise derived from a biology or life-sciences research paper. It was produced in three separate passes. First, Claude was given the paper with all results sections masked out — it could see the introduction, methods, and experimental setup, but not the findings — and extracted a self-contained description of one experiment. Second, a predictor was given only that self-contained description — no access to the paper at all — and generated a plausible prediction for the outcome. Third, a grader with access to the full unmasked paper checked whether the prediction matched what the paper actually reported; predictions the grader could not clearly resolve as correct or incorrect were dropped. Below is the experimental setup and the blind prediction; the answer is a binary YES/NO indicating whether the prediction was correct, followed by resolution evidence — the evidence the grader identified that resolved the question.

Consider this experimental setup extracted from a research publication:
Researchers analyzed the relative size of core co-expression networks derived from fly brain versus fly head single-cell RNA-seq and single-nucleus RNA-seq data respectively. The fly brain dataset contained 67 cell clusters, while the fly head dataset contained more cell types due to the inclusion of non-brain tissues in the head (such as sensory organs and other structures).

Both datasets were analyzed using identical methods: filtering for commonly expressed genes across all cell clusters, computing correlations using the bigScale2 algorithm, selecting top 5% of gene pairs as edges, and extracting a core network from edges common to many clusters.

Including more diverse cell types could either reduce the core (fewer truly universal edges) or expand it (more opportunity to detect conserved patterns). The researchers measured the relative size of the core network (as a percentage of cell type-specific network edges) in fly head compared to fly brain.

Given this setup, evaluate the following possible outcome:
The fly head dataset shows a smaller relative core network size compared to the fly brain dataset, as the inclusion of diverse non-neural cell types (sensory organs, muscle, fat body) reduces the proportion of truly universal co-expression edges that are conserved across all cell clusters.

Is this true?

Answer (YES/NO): YES